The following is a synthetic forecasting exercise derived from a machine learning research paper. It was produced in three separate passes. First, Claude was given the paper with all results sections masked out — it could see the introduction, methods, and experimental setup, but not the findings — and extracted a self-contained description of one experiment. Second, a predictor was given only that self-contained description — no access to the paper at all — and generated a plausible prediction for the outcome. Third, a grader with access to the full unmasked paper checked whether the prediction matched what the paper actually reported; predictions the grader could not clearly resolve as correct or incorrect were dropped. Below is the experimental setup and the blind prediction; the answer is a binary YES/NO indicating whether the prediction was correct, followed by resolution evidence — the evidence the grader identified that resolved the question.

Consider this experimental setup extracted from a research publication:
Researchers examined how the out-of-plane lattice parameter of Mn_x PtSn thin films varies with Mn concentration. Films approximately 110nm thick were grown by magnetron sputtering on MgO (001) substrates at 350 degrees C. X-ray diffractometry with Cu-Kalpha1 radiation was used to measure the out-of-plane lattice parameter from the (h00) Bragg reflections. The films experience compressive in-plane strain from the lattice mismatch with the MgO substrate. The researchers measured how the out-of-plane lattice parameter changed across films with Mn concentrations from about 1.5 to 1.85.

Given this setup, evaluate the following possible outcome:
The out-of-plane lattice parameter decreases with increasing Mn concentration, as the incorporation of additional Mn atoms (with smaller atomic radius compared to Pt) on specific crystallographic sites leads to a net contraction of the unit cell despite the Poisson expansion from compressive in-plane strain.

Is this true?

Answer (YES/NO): NO